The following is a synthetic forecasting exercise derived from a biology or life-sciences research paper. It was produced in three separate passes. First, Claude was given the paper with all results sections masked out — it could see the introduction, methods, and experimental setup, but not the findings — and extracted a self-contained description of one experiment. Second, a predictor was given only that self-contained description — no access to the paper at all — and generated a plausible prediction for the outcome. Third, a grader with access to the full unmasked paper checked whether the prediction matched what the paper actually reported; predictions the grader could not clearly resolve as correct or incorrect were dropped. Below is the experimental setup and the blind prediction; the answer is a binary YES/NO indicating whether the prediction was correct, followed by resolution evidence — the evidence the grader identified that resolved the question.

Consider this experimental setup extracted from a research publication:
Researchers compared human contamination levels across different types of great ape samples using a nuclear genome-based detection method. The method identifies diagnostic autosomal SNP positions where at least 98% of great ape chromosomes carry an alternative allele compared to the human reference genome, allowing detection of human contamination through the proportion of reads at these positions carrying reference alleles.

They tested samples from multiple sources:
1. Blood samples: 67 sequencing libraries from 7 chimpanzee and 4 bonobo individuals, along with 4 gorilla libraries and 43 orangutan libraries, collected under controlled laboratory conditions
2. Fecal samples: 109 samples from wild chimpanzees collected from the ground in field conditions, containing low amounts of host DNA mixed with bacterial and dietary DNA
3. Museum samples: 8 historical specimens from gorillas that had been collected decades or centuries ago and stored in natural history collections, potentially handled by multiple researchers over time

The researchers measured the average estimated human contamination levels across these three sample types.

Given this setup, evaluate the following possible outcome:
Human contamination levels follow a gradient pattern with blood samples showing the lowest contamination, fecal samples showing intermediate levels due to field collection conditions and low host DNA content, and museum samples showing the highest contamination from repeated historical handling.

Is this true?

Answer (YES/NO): YES